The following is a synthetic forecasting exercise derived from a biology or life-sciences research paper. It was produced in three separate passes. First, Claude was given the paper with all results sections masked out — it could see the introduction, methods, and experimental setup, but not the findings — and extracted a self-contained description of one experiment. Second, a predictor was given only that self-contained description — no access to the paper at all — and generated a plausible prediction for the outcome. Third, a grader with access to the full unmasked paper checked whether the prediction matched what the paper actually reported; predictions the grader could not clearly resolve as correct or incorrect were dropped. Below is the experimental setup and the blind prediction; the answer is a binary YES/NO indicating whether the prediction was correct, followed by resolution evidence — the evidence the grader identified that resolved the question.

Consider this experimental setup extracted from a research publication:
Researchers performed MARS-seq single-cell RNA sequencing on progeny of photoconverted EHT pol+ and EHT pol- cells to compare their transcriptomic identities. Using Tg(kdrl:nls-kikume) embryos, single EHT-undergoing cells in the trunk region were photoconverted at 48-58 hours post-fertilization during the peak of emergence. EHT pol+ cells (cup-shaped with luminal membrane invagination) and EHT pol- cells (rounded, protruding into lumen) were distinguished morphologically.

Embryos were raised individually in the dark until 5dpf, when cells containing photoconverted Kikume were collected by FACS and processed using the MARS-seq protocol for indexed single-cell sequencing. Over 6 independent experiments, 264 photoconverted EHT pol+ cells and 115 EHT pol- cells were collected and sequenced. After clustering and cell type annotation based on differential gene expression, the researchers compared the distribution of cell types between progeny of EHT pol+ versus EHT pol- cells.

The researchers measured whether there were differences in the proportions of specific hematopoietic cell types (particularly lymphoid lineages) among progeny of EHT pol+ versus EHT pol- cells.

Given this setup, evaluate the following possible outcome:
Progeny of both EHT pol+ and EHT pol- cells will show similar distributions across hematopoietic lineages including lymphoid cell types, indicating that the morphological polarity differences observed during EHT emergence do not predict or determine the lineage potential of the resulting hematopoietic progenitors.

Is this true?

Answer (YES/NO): NO